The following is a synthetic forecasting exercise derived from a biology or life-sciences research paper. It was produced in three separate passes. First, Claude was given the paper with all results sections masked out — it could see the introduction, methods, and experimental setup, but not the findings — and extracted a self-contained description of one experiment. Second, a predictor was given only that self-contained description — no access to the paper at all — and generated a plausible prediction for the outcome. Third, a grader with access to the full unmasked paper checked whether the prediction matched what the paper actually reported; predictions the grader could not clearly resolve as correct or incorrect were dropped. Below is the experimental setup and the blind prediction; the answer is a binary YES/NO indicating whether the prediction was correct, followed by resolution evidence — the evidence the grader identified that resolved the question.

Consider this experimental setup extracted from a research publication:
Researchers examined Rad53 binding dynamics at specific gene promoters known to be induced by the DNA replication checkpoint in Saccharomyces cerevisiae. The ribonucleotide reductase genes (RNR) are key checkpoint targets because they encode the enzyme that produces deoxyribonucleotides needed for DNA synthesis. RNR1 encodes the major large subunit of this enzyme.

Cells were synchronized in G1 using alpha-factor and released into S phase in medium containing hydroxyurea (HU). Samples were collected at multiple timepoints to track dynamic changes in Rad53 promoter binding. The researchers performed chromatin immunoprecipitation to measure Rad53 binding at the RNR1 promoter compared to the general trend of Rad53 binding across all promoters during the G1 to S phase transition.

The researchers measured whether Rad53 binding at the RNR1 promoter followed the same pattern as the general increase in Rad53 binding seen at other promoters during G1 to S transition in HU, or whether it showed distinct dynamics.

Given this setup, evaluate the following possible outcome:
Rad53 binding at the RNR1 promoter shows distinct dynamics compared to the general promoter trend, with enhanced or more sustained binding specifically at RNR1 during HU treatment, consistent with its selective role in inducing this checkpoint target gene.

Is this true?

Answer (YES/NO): YES